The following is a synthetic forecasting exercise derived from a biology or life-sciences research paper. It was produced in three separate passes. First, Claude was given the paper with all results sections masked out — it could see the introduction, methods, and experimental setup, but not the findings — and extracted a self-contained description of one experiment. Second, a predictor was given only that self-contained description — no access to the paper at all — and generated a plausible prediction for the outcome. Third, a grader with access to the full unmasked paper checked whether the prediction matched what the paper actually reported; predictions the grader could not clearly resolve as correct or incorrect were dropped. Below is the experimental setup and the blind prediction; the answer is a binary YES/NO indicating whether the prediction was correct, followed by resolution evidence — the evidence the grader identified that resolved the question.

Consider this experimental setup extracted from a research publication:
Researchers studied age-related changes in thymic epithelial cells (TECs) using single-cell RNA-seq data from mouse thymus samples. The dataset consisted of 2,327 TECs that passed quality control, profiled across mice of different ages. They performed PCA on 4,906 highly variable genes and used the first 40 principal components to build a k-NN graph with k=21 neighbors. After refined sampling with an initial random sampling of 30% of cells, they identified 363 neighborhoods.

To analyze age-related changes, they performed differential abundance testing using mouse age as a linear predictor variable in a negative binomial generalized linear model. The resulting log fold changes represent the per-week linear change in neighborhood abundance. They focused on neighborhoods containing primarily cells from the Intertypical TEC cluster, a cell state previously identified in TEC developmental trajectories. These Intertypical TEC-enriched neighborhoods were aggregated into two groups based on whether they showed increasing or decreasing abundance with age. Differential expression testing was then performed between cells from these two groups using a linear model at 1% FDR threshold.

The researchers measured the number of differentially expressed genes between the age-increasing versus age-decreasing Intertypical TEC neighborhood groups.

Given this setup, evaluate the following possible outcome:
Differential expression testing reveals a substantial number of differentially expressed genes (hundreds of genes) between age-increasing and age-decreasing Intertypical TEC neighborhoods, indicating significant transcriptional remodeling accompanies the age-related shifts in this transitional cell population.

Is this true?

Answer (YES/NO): YES